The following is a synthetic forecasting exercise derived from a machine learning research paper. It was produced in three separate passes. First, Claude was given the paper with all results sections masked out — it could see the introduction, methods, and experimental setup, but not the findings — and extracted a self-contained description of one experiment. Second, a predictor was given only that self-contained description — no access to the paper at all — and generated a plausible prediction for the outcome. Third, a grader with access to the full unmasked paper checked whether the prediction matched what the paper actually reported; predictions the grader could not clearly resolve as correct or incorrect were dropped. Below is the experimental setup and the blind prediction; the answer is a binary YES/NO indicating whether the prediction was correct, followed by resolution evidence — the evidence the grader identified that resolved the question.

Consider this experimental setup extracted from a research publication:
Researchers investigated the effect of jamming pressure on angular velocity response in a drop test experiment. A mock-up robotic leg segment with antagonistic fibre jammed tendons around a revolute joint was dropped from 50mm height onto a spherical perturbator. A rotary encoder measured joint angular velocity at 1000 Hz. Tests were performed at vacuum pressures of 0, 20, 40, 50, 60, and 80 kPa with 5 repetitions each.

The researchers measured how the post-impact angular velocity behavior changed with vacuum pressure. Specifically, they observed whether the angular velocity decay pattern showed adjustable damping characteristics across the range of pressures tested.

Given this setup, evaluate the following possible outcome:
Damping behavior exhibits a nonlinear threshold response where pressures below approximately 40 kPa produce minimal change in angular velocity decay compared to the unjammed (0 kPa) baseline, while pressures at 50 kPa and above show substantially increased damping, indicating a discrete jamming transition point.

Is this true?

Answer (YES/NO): YES